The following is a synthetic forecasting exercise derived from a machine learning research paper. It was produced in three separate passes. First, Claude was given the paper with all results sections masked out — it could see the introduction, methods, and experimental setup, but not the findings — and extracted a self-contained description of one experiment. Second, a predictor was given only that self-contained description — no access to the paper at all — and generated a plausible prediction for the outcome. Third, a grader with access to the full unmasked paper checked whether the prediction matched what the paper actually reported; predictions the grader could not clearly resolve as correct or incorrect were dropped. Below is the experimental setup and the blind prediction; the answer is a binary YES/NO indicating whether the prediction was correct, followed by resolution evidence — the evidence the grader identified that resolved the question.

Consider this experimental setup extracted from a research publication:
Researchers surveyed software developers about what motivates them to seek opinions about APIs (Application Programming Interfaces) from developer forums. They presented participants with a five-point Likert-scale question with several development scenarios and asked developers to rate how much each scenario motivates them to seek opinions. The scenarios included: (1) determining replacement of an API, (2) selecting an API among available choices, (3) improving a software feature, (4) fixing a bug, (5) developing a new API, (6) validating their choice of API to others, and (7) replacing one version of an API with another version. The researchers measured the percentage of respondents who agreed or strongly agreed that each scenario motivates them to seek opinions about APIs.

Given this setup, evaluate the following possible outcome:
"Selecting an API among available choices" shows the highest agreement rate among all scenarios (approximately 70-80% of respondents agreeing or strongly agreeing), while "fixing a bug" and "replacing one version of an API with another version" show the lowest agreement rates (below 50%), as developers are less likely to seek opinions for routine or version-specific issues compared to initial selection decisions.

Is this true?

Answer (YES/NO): NO